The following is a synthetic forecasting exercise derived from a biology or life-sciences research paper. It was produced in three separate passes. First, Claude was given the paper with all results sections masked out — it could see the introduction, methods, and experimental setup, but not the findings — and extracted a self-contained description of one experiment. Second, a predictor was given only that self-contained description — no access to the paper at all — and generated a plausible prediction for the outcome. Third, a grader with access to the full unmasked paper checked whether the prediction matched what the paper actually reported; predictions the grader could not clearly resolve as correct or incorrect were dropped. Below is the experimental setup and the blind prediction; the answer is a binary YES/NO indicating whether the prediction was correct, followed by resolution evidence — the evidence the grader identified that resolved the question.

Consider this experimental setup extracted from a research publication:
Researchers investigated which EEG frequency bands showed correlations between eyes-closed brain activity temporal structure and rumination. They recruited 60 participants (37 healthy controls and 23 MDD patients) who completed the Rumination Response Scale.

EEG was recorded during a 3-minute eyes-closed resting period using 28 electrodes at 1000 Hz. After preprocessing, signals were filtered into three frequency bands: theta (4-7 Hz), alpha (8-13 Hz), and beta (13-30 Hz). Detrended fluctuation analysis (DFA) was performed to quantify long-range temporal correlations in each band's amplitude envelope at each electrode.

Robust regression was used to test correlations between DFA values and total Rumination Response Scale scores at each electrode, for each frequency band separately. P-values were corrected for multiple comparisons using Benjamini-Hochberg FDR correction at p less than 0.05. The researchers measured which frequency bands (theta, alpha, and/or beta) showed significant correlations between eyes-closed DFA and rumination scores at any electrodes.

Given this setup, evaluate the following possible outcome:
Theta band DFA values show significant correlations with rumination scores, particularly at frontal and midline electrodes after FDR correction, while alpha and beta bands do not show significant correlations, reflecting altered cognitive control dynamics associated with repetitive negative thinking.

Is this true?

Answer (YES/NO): NO